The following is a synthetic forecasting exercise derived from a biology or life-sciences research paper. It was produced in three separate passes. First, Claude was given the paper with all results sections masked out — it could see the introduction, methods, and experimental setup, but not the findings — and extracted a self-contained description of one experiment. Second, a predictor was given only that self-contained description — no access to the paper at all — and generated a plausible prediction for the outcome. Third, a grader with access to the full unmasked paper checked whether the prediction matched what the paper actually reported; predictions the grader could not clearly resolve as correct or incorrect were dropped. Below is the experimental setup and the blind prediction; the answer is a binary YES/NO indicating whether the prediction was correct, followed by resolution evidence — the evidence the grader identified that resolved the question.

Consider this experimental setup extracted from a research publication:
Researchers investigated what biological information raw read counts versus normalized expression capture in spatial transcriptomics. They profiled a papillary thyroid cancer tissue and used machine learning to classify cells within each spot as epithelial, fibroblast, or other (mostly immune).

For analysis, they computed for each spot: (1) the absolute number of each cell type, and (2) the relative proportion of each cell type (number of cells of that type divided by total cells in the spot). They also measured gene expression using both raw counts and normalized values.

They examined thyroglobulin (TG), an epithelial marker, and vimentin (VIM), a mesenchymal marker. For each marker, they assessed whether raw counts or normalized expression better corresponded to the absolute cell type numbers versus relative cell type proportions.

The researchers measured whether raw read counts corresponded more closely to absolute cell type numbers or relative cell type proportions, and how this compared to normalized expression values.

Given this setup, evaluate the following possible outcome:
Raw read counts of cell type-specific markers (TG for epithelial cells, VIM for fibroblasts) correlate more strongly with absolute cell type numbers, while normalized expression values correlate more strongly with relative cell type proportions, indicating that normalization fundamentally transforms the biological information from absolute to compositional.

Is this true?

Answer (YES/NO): YES